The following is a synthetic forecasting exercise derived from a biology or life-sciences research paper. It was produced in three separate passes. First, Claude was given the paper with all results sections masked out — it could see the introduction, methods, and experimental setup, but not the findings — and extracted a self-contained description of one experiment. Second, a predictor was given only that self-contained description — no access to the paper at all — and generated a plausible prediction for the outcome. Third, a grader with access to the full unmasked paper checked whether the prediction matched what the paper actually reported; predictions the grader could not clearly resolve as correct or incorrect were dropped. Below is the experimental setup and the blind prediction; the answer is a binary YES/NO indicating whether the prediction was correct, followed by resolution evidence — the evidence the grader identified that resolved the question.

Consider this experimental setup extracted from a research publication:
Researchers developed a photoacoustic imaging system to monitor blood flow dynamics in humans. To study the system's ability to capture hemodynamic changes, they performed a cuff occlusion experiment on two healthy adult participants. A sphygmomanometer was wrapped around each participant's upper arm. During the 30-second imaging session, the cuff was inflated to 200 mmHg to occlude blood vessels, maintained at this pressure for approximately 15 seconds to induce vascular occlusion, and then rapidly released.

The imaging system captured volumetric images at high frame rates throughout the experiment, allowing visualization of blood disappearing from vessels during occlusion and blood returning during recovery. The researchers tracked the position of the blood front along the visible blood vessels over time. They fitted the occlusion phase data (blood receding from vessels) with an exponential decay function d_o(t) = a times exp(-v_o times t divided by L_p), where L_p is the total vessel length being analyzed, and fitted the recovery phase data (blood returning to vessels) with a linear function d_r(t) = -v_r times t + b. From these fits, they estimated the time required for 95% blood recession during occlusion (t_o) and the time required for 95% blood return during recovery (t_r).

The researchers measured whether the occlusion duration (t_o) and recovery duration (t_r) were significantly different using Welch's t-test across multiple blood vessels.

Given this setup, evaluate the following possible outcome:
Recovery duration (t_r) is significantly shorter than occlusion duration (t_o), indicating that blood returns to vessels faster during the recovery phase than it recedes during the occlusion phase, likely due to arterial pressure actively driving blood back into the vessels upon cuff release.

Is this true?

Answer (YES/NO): YES